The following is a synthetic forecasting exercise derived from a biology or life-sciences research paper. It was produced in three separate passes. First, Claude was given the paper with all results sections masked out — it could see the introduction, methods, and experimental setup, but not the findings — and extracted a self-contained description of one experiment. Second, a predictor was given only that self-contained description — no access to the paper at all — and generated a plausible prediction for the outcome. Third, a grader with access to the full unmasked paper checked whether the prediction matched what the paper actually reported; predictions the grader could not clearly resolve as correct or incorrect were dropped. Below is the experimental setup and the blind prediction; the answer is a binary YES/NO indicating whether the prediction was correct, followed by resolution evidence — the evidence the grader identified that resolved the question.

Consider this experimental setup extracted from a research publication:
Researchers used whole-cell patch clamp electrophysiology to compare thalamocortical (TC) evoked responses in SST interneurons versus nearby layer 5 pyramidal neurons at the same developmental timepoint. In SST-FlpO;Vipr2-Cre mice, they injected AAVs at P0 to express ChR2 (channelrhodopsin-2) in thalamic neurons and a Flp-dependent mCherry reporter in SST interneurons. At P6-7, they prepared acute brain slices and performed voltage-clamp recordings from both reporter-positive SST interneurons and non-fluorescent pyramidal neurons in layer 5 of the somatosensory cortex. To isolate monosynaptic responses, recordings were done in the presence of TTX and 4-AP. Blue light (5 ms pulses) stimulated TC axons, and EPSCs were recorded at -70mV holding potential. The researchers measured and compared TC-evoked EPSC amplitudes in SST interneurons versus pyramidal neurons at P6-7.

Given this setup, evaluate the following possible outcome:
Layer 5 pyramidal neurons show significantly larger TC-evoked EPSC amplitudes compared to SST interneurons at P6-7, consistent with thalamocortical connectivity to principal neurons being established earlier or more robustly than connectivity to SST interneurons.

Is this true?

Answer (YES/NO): NO